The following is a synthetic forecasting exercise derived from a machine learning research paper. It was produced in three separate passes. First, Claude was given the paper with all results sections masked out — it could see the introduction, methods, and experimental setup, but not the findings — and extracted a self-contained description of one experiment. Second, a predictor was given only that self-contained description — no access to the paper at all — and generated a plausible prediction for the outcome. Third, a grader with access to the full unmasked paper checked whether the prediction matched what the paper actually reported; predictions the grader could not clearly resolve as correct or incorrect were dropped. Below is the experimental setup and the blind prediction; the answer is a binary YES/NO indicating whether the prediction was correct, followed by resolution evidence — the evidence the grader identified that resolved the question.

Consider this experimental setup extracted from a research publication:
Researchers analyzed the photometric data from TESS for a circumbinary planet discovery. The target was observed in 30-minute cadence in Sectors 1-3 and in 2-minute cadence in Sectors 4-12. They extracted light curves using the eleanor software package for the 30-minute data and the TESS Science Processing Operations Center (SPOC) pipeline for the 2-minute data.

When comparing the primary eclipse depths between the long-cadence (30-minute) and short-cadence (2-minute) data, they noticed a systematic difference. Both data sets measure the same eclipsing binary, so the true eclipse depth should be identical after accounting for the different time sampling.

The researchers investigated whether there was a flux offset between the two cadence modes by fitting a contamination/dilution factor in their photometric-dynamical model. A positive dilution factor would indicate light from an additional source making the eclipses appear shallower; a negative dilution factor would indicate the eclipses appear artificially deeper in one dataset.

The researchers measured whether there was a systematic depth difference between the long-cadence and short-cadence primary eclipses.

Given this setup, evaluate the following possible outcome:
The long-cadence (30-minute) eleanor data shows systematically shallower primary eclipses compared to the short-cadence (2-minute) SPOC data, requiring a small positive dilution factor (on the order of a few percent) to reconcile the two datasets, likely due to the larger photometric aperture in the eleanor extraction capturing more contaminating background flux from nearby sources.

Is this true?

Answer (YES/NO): NO